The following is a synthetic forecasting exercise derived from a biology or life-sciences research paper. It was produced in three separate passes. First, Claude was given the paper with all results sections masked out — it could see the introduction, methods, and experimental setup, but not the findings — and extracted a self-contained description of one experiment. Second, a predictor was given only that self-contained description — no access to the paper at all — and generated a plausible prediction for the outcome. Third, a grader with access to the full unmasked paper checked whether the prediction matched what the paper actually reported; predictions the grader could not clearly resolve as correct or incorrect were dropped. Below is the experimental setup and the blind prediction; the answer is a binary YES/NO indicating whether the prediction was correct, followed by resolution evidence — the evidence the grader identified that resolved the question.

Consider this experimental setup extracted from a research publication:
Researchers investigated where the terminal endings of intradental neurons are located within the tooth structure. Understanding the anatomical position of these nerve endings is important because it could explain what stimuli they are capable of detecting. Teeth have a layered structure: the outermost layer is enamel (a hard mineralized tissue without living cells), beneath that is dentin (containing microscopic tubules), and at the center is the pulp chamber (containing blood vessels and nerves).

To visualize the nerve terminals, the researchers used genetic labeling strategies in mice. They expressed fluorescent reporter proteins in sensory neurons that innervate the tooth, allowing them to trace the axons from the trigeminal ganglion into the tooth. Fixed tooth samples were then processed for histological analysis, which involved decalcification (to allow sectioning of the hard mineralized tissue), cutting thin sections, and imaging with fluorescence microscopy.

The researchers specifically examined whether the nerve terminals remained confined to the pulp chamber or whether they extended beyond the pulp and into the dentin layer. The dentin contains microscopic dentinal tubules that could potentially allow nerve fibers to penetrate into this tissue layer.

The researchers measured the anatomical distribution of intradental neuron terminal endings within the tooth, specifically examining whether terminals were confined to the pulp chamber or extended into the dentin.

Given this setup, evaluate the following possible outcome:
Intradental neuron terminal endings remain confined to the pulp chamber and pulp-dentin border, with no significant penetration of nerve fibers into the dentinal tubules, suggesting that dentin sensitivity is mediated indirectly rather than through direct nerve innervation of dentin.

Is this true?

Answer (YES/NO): NO